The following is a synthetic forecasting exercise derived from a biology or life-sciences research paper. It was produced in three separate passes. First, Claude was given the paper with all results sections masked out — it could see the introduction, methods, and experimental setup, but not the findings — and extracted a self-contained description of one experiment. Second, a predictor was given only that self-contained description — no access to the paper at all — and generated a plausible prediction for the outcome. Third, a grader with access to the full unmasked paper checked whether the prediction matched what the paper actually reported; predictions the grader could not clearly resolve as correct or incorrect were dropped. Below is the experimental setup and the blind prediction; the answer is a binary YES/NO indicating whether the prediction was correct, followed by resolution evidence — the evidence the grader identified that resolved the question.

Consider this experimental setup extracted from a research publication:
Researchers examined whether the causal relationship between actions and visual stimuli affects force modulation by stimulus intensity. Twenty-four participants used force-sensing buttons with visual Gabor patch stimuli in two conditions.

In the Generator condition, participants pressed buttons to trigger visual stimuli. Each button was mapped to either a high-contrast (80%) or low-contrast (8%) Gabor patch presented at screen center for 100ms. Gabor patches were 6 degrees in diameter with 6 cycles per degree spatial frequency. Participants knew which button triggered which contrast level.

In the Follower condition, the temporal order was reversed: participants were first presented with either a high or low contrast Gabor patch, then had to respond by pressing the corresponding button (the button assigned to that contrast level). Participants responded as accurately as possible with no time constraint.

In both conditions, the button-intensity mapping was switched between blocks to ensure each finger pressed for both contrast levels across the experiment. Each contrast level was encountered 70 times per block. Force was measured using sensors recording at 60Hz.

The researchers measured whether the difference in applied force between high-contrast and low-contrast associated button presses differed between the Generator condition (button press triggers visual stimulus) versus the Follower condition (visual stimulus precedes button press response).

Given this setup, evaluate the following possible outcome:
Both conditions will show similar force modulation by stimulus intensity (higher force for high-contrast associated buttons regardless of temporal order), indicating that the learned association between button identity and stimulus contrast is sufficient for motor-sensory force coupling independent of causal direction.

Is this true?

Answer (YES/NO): NO